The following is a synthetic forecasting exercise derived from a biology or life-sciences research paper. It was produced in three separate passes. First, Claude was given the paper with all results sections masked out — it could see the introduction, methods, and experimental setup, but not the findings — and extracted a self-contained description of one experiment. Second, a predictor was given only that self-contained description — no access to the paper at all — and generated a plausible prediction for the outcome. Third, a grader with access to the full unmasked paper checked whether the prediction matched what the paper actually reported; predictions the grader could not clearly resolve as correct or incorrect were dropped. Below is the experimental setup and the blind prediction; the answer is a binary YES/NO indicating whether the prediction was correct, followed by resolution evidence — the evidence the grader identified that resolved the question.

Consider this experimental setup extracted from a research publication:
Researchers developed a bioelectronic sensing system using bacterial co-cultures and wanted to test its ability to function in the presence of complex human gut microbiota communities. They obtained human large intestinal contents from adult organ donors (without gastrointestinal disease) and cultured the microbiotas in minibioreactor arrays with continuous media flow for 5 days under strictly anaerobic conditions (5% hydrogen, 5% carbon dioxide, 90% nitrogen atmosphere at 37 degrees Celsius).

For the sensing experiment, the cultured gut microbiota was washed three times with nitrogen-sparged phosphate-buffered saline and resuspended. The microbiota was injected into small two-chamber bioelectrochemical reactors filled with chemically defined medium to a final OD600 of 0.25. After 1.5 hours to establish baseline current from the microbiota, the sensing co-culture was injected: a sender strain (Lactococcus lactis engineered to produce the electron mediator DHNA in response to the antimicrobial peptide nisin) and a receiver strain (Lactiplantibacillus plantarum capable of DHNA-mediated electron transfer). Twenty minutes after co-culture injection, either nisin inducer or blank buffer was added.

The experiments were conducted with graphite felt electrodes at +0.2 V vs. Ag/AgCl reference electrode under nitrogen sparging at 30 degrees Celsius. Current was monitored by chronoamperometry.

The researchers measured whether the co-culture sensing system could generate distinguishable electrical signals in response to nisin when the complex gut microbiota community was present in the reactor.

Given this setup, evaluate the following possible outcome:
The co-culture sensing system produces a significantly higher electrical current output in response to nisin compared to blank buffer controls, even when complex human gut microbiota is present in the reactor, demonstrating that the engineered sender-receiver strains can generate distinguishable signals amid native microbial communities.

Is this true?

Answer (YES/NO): YES